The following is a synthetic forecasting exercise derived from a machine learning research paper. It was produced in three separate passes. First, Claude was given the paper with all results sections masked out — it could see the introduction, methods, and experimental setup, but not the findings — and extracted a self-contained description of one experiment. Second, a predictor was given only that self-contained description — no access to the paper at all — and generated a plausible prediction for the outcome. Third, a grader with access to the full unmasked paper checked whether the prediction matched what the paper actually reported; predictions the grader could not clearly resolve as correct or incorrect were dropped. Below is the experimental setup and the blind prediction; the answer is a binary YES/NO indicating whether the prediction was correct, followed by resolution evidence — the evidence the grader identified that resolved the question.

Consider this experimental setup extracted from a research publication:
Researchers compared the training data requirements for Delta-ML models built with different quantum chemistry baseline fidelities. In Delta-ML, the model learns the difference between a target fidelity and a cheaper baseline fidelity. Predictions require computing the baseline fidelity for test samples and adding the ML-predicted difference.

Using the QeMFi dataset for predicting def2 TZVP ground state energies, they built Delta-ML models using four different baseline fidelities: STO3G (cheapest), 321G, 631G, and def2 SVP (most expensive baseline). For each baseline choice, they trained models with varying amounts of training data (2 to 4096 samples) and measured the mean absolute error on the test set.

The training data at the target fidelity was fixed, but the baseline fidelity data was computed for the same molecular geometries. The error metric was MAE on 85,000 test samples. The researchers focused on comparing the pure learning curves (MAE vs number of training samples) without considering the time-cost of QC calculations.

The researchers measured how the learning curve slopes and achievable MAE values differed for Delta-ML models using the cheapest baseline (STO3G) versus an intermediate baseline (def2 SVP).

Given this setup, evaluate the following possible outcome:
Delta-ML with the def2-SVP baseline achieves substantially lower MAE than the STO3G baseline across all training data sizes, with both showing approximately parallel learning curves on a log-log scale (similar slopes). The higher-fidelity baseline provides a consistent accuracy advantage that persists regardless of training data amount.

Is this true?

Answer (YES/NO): YES